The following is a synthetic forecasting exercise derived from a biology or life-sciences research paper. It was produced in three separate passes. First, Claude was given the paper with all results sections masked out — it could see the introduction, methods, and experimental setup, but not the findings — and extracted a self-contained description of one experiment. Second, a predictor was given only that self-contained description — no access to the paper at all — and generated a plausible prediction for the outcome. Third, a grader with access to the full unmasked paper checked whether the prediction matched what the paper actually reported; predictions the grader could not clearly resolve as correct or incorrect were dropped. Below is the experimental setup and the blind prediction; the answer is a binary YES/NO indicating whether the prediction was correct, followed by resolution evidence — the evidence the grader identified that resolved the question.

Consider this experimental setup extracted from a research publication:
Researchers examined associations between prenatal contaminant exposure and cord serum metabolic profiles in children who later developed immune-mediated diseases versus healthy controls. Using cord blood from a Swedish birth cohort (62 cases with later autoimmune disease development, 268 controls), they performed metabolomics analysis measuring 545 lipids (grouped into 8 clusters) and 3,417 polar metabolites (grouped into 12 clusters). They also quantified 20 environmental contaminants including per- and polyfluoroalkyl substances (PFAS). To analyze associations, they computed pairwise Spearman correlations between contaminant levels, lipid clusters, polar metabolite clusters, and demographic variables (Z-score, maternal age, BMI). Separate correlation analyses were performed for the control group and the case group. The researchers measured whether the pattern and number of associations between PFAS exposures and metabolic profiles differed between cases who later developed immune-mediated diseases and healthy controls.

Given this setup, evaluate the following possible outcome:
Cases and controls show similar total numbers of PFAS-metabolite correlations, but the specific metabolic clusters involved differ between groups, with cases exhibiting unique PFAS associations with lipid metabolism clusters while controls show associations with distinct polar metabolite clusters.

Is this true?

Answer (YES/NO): NO